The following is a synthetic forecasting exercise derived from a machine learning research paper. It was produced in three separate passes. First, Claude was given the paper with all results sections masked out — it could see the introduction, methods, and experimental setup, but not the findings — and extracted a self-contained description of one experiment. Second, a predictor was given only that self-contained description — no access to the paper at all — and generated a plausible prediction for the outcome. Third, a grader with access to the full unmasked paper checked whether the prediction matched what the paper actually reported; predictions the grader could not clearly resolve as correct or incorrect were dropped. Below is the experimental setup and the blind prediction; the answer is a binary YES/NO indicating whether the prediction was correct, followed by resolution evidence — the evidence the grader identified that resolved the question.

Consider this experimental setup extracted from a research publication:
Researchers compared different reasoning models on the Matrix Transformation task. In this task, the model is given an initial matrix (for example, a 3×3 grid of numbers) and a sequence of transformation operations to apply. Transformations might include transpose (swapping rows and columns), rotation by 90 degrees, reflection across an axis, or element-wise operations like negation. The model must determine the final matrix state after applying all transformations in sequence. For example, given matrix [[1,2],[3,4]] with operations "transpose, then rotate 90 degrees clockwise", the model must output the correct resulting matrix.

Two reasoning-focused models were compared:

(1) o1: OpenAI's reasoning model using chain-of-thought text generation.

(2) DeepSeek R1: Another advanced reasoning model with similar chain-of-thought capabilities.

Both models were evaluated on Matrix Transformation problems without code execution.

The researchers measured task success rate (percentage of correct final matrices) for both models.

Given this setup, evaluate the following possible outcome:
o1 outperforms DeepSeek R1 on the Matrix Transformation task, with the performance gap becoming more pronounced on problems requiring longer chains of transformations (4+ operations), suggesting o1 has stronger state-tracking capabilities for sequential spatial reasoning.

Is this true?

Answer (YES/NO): NO